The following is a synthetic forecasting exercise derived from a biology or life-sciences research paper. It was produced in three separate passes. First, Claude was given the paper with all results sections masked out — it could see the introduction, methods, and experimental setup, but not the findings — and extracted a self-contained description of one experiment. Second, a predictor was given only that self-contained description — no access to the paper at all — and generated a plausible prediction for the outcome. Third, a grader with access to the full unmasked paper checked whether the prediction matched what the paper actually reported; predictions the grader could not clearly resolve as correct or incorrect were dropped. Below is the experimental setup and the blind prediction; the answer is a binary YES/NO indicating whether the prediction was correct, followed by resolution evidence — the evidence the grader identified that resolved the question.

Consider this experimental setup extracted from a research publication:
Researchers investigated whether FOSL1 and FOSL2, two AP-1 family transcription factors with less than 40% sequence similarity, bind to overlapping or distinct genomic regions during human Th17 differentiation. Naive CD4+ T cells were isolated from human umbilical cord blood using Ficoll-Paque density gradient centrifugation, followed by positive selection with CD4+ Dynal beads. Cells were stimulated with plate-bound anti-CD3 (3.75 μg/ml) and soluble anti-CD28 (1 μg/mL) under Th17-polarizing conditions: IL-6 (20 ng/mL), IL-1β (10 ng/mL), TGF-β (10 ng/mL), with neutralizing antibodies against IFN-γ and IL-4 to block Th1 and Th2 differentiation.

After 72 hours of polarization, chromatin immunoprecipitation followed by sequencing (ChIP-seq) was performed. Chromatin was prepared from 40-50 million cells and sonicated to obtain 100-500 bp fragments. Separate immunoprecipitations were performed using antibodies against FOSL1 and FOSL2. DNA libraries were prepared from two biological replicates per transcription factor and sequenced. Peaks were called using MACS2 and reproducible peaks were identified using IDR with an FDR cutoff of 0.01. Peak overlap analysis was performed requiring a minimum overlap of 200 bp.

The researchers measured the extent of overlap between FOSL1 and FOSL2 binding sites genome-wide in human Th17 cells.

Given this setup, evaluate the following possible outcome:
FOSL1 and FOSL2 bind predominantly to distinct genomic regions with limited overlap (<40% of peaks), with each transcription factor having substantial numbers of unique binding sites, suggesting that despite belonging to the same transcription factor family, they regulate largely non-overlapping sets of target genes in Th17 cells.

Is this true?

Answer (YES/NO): NO